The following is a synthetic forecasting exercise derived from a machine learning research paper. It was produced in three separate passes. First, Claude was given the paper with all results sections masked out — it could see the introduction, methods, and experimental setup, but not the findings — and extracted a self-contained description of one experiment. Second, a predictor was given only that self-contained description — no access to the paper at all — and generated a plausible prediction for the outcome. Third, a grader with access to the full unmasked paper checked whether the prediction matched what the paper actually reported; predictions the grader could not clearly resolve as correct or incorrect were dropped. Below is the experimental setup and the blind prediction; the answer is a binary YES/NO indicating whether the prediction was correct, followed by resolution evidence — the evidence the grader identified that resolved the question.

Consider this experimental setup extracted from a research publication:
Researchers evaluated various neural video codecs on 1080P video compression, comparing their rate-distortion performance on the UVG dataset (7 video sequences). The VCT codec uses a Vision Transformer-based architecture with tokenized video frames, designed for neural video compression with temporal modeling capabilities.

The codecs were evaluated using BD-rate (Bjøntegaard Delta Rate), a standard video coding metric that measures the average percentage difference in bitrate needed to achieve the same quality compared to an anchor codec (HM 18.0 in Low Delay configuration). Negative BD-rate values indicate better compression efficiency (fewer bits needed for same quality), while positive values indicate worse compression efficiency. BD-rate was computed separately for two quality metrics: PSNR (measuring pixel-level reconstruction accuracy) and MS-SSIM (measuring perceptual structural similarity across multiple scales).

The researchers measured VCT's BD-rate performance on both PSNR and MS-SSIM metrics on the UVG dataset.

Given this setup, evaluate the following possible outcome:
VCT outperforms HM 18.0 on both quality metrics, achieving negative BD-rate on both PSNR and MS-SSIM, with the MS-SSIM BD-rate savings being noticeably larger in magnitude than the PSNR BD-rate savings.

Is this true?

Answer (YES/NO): NO